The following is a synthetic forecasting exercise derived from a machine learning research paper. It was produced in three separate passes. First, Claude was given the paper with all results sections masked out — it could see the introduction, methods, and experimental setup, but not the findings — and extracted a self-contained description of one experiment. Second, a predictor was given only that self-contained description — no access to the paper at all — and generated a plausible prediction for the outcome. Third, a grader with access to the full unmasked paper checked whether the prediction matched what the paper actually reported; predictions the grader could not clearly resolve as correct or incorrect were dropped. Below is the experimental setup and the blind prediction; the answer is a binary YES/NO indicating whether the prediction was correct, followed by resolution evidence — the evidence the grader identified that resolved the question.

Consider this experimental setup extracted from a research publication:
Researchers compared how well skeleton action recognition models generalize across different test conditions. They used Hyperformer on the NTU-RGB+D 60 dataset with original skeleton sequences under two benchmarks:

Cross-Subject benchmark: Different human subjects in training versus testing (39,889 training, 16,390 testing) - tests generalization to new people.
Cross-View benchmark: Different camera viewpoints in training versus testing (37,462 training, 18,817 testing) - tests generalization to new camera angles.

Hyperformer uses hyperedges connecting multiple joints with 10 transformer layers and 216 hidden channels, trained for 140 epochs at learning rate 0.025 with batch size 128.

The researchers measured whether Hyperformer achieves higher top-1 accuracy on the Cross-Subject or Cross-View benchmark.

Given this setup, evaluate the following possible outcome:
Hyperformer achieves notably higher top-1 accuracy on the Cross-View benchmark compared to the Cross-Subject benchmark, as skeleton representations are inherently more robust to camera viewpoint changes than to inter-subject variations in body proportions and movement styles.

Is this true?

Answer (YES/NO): YES